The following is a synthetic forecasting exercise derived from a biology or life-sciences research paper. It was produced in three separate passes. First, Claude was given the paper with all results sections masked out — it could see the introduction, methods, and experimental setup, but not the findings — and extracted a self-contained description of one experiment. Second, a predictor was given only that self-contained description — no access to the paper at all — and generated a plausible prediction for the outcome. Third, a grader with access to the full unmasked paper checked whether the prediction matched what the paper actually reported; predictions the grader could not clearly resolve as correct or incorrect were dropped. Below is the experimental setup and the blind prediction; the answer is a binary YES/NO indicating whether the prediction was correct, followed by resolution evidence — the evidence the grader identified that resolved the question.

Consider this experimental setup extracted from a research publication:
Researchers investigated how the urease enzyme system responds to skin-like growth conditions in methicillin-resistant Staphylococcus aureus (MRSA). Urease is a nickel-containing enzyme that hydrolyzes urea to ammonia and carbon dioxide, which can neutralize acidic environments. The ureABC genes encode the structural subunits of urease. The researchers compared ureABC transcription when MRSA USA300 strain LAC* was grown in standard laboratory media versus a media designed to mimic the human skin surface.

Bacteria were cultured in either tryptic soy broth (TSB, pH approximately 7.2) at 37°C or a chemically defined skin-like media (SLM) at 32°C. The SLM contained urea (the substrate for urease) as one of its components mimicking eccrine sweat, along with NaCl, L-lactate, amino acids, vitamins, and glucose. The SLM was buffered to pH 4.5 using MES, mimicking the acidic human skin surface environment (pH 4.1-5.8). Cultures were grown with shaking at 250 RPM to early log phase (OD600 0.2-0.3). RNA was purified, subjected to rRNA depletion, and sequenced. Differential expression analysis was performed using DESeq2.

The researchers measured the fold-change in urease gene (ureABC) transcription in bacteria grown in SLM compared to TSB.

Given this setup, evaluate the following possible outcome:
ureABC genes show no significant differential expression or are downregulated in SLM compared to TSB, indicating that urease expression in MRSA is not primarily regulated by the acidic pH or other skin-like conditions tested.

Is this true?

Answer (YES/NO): NO